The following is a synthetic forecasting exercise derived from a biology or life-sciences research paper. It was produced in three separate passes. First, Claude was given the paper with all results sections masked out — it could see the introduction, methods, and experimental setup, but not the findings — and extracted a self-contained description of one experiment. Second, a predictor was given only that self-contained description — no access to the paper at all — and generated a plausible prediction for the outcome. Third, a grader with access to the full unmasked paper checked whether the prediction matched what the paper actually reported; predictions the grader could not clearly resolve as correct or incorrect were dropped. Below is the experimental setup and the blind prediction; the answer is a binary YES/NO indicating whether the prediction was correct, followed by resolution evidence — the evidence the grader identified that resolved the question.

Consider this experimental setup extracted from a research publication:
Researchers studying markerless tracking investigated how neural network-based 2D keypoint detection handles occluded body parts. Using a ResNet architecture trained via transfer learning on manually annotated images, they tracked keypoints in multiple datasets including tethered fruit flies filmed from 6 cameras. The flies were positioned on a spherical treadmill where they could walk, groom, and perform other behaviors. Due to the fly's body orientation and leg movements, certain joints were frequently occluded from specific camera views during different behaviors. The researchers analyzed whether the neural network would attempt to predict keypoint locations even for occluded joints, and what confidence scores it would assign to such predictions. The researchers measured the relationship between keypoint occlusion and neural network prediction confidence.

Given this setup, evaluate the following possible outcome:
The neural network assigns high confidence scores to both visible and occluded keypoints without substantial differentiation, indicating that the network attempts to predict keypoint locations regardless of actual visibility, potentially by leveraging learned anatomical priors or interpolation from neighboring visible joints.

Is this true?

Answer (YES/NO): YES